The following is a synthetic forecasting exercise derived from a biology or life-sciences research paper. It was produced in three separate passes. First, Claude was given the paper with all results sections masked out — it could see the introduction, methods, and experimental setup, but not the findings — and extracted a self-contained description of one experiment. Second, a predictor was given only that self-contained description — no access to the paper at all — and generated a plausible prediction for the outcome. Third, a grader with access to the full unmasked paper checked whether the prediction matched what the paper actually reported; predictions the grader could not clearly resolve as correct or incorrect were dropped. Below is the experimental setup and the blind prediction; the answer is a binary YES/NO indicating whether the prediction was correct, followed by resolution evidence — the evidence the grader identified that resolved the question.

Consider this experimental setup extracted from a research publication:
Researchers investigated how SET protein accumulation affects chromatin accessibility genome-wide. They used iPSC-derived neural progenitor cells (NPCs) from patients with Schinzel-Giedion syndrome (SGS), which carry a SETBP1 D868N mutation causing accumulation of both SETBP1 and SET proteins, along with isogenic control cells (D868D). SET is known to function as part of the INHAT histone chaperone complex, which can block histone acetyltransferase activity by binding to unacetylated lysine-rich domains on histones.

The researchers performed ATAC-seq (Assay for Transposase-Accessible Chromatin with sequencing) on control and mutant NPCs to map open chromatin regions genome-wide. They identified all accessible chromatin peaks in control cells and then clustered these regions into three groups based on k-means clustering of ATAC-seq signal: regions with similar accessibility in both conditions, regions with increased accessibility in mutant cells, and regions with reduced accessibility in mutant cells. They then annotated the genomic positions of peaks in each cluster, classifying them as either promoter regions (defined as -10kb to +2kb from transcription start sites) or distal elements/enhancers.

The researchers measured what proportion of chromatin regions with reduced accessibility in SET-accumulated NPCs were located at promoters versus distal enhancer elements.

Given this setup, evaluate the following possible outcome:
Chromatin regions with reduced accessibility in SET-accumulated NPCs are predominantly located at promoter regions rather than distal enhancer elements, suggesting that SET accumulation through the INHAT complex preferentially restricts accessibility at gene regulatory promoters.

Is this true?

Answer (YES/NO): NO